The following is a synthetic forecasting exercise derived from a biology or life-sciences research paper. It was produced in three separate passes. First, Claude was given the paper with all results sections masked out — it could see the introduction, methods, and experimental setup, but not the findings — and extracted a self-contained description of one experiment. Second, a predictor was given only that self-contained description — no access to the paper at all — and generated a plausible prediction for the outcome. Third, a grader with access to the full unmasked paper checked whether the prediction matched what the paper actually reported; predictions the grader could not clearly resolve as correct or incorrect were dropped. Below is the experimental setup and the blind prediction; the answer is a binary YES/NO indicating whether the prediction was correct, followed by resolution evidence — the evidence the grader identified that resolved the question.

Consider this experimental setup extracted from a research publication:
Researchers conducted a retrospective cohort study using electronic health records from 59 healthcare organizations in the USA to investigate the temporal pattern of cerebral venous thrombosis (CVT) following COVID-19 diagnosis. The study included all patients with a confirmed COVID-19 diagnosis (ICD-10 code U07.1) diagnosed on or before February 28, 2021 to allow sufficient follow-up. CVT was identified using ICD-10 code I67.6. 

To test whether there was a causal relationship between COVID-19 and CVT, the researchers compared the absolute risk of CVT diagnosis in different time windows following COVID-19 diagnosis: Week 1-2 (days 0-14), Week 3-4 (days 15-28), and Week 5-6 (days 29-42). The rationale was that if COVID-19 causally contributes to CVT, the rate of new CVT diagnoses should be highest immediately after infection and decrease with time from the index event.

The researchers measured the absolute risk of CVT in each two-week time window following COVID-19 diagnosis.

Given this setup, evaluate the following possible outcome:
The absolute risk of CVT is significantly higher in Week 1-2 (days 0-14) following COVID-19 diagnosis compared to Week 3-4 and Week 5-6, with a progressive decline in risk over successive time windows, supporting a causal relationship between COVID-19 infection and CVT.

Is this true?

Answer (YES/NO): YES